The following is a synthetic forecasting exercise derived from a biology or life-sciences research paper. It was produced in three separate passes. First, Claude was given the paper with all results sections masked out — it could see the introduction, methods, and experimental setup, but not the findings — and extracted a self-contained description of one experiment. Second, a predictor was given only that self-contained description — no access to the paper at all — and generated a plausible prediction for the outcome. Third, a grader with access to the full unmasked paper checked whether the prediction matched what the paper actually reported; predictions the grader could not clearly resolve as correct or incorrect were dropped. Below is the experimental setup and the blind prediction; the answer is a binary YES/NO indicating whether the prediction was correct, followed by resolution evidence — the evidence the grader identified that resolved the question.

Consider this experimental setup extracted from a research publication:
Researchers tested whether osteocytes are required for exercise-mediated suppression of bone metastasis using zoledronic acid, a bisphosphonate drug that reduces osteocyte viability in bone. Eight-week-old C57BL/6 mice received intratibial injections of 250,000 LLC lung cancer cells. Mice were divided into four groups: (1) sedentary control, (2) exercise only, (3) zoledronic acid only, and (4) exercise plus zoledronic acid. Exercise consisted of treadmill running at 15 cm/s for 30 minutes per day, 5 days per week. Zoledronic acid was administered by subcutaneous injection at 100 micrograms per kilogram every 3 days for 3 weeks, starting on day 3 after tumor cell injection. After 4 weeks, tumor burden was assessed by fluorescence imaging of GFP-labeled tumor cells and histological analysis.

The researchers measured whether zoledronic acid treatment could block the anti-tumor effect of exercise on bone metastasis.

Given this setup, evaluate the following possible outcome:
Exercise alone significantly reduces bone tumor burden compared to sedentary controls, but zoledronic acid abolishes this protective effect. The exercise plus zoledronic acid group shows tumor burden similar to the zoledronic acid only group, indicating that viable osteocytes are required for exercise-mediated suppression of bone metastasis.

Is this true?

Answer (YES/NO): NO